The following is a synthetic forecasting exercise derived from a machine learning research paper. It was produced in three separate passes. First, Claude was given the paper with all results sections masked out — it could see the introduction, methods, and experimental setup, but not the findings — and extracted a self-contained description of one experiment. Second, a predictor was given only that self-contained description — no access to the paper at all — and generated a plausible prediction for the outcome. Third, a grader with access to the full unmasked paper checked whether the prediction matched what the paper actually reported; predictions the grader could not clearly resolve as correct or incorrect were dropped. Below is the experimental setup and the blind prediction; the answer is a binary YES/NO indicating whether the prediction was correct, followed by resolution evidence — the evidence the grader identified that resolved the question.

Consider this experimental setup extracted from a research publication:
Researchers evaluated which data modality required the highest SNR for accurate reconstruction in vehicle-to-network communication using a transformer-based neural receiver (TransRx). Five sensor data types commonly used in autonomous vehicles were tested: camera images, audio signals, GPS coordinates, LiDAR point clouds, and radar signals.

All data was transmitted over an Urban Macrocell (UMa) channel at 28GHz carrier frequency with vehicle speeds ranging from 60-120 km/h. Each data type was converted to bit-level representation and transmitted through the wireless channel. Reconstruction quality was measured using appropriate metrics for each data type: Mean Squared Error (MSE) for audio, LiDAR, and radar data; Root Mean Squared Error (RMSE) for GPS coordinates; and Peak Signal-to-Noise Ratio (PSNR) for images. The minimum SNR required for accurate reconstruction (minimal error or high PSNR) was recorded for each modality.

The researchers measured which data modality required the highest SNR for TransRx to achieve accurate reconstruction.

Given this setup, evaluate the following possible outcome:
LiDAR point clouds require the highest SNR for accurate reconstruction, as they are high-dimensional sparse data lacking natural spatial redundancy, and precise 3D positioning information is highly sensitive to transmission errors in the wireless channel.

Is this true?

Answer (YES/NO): NO